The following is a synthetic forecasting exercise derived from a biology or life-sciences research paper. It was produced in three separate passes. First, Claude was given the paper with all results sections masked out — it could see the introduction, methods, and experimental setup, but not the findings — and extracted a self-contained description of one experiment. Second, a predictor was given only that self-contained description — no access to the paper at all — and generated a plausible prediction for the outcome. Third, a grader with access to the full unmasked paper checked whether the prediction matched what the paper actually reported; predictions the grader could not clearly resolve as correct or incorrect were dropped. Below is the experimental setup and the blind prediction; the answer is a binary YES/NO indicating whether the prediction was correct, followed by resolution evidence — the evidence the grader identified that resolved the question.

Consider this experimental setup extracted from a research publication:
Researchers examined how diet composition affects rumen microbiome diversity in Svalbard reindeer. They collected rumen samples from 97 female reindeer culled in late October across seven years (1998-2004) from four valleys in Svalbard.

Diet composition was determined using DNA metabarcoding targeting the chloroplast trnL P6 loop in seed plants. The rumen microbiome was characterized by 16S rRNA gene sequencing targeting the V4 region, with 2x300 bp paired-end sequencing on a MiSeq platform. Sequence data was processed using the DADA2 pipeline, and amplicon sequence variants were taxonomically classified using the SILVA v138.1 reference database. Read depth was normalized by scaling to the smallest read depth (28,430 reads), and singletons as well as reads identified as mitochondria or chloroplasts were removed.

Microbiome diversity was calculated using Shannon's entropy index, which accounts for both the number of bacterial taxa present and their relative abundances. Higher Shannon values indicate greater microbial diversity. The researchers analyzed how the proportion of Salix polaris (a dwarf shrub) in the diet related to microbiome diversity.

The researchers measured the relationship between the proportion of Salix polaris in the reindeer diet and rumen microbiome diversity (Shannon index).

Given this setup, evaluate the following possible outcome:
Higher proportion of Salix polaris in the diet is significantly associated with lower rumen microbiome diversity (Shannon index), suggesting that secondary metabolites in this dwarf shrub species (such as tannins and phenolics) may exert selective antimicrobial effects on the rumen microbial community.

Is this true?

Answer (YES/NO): NO